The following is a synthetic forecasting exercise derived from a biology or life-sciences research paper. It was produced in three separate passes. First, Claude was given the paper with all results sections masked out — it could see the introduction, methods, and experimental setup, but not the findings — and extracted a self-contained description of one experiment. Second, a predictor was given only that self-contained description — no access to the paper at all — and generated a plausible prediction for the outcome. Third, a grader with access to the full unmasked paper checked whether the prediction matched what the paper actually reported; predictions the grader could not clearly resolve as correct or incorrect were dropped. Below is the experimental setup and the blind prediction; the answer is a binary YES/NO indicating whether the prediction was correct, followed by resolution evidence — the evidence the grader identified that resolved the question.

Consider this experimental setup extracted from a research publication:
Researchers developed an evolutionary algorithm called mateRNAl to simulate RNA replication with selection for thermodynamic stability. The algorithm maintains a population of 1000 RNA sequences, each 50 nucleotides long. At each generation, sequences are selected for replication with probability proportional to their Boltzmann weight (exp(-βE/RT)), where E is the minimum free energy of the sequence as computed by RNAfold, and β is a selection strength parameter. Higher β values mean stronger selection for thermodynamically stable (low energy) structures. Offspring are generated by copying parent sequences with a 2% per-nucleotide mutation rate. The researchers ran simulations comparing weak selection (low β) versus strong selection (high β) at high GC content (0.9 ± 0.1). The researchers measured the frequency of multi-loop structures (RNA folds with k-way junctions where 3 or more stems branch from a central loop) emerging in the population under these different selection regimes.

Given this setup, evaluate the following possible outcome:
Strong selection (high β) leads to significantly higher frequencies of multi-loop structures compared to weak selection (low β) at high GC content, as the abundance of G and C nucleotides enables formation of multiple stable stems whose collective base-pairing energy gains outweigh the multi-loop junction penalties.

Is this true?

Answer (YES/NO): NO